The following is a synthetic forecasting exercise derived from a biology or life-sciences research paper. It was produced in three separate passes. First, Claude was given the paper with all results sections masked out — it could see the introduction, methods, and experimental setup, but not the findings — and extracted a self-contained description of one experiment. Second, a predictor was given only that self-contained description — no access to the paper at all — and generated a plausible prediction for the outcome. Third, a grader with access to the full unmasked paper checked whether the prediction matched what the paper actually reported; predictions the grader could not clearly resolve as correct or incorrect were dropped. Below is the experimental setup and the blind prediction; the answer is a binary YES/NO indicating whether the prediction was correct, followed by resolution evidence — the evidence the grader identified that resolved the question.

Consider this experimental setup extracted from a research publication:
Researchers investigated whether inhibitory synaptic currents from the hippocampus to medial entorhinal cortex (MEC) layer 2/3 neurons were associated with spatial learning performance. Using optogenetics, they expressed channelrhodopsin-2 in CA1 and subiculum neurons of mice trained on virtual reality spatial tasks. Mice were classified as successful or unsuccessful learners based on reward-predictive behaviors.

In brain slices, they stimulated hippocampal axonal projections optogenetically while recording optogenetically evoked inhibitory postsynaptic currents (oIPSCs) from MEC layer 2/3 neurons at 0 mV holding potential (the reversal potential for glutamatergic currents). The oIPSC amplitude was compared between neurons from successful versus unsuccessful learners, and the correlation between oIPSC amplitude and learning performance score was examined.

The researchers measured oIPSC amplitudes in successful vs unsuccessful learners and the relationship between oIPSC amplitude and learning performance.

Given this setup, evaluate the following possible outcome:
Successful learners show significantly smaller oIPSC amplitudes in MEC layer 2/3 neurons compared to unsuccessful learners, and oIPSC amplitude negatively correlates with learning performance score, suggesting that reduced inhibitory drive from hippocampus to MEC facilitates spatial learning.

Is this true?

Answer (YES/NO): YES